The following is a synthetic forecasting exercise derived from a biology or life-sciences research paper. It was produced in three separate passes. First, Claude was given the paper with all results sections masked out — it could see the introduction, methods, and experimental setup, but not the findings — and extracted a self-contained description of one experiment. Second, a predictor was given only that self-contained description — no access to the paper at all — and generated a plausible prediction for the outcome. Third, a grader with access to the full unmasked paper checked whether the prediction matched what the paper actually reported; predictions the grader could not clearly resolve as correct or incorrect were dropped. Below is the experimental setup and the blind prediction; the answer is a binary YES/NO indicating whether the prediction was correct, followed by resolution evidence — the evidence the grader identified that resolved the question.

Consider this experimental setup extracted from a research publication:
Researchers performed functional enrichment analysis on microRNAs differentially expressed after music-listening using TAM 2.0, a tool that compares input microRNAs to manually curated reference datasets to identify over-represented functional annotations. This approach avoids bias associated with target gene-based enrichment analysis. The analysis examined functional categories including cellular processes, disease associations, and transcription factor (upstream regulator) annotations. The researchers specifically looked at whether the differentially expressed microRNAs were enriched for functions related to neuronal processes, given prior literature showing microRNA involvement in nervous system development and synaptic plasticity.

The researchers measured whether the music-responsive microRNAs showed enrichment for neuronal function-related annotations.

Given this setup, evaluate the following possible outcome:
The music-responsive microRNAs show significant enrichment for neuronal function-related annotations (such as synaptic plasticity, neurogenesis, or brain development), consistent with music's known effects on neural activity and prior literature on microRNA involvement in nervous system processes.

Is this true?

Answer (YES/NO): YES